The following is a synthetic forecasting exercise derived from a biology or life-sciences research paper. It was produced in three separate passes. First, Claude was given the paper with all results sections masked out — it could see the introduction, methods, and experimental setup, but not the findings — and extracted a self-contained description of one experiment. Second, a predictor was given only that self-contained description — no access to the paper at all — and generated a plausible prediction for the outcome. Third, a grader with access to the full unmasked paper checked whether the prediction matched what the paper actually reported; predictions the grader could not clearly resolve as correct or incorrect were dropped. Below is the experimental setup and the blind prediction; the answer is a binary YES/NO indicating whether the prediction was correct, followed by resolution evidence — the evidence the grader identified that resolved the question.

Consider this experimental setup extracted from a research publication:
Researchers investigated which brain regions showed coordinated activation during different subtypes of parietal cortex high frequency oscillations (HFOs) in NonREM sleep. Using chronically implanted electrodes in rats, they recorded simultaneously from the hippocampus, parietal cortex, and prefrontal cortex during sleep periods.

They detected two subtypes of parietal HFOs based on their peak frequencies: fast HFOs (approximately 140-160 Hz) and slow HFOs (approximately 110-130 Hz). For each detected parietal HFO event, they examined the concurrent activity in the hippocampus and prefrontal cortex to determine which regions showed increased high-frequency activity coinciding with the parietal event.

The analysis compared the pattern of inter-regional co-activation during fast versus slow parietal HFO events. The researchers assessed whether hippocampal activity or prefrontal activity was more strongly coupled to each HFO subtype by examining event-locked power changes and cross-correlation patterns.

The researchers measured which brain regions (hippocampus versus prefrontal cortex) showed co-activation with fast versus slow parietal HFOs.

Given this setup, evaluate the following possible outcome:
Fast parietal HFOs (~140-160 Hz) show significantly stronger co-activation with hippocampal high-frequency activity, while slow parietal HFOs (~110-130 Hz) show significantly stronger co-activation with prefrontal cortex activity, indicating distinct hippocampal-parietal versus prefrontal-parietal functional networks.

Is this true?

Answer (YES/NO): NO